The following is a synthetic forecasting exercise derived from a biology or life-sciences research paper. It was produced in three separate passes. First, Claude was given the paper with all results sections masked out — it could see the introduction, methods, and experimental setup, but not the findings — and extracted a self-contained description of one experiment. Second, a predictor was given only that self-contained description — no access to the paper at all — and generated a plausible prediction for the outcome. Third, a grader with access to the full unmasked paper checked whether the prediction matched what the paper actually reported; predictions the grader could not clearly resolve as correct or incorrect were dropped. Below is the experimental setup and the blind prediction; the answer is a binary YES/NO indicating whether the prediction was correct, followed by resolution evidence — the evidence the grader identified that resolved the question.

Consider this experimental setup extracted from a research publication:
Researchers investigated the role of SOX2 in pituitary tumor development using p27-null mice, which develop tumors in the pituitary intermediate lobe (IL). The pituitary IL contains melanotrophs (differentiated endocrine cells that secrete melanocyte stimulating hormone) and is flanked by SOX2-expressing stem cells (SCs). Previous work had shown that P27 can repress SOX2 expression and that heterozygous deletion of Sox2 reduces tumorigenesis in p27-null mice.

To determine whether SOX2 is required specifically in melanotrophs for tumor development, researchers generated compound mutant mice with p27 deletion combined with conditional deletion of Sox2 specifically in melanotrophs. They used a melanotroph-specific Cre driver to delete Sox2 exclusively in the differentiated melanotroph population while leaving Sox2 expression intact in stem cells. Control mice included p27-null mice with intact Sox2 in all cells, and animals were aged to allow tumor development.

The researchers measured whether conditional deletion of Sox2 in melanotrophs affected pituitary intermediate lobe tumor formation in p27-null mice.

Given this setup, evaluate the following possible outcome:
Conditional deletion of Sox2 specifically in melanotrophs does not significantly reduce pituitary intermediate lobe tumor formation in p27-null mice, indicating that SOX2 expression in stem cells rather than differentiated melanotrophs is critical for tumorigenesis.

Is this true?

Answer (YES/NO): NO